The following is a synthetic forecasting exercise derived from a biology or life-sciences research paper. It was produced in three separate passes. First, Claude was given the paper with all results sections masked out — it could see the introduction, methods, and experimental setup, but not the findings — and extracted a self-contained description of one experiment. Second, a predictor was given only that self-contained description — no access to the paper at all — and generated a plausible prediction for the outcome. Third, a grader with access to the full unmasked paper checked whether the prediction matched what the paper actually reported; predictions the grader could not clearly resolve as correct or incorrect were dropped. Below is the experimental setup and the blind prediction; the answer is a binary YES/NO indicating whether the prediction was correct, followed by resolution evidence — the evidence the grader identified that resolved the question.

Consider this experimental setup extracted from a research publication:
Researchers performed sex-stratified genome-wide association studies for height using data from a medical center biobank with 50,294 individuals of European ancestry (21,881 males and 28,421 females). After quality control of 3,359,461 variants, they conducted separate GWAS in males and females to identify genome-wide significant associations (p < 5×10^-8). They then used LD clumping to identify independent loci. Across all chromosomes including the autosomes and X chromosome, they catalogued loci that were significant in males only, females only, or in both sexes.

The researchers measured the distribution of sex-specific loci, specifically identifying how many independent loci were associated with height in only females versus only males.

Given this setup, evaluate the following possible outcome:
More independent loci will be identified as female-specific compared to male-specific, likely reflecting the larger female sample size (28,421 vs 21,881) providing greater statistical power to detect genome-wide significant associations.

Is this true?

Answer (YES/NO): YES